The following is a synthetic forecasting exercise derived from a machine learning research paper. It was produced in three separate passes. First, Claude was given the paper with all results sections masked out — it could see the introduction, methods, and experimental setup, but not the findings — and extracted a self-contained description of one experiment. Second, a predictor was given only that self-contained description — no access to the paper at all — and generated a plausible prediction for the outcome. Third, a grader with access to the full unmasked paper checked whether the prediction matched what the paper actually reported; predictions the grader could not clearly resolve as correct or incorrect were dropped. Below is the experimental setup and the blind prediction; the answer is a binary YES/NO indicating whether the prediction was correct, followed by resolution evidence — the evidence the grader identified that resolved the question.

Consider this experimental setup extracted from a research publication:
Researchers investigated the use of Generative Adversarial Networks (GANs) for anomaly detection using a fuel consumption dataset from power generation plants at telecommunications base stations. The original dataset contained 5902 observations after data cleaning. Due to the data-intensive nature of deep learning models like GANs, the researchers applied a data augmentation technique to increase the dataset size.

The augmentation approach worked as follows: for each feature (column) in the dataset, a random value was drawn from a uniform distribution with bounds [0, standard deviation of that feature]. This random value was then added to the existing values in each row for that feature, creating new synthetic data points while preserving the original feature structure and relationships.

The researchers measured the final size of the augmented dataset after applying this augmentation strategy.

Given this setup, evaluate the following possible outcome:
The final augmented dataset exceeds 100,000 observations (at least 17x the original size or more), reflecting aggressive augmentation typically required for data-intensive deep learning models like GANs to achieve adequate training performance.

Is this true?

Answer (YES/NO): YES